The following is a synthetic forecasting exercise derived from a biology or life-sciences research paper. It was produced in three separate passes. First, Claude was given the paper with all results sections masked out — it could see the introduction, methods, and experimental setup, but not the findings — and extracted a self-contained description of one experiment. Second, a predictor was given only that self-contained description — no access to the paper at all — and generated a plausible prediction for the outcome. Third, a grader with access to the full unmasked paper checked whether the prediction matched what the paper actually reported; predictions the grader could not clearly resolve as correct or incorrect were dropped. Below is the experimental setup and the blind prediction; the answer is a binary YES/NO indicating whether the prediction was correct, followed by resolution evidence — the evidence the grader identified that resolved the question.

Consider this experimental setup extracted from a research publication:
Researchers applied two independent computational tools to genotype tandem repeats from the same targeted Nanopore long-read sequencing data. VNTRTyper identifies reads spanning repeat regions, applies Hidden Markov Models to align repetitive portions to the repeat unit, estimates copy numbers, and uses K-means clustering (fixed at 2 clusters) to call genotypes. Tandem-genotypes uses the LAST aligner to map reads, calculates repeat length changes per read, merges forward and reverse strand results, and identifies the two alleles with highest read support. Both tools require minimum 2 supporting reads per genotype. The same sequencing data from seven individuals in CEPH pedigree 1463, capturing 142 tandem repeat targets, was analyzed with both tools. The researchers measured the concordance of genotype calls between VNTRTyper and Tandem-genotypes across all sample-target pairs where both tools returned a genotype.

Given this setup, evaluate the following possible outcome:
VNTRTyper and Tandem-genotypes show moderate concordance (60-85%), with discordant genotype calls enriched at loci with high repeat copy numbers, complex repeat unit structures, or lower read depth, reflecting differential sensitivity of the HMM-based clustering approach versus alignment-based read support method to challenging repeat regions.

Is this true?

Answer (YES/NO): NO